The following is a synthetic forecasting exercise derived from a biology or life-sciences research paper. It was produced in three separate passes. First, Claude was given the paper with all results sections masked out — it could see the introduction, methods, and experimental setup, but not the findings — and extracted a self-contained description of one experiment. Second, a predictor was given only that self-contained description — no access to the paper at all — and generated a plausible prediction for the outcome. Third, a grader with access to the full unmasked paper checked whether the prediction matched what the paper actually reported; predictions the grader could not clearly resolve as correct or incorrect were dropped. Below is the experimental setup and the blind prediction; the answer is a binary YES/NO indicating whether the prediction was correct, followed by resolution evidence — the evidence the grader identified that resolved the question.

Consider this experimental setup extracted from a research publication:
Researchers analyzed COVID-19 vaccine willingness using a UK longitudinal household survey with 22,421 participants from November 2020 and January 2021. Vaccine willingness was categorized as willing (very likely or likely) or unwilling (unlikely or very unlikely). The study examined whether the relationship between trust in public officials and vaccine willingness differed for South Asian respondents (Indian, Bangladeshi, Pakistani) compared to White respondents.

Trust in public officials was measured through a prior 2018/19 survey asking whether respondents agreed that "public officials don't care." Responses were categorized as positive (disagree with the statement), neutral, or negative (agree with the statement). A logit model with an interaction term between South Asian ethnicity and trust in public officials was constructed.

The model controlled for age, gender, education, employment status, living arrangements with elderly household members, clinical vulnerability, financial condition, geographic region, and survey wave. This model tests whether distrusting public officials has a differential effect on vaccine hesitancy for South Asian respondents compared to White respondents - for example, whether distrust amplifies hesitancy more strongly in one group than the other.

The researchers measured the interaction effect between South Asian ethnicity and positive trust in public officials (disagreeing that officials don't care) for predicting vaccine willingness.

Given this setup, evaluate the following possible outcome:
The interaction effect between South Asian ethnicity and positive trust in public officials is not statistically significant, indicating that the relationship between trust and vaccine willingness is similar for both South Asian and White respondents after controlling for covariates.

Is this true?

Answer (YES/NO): NO